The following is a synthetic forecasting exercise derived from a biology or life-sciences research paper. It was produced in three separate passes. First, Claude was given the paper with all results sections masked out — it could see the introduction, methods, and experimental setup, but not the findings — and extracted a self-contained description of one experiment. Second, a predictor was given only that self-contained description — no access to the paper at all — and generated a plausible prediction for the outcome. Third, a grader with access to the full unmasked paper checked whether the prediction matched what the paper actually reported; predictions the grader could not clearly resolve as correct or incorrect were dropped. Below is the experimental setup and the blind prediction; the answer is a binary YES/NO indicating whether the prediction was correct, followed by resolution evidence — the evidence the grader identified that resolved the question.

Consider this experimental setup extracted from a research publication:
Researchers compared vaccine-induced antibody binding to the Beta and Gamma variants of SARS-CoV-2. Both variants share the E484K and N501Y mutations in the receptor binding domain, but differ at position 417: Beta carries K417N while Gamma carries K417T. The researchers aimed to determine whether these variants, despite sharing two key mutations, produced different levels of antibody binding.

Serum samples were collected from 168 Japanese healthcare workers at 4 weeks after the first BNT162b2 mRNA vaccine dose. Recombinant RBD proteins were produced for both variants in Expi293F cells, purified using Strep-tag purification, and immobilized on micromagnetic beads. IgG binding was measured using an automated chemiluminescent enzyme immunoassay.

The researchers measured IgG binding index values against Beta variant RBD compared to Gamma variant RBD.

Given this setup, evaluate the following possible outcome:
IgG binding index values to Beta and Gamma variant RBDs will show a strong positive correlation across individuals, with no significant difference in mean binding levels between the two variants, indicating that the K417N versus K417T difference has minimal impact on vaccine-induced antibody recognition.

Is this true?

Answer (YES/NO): NO